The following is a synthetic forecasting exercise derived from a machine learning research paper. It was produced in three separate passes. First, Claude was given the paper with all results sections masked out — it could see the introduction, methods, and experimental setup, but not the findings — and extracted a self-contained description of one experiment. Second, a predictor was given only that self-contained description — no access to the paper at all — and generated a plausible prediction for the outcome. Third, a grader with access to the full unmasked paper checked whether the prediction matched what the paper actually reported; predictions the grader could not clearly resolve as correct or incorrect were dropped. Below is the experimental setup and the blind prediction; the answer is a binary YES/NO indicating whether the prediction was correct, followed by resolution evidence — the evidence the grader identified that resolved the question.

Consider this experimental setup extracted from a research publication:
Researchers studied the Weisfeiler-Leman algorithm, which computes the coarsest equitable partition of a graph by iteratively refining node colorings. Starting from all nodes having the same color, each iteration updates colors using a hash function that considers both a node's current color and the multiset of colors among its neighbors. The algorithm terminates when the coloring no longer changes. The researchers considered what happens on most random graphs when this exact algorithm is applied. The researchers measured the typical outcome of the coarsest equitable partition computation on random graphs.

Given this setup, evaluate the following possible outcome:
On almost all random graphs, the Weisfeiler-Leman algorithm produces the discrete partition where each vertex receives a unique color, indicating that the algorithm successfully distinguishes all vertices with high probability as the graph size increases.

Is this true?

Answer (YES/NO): YES